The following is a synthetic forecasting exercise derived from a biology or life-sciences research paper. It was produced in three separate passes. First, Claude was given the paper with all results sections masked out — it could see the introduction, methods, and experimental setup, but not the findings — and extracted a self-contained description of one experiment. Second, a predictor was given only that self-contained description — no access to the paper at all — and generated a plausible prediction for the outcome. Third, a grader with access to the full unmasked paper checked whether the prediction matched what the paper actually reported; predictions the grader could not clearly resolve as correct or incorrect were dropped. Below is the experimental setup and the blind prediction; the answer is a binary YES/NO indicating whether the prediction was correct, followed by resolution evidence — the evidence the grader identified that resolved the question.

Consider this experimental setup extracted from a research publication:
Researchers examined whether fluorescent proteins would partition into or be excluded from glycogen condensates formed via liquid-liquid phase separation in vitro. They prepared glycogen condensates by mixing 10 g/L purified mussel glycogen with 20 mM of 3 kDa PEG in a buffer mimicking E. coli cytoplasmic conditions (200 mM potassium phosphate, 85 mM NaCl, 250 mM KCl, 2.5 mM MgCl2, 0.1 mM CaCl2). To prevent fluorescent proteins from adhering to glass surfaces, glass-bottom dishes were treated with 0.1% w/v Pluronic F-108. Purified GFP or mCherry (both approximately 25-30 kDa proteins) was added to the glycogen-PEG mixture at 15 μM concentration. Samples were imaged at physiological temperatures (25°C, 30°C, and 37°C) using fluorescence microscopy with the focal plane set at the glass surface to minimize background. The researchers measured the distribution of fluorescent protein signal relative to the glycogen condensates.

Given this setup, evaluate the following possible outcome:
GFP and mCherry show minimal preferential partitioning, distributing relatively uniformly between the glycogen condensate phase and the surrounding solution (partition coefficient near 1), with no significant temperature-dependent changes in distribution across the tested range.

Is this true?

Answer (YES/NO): NO